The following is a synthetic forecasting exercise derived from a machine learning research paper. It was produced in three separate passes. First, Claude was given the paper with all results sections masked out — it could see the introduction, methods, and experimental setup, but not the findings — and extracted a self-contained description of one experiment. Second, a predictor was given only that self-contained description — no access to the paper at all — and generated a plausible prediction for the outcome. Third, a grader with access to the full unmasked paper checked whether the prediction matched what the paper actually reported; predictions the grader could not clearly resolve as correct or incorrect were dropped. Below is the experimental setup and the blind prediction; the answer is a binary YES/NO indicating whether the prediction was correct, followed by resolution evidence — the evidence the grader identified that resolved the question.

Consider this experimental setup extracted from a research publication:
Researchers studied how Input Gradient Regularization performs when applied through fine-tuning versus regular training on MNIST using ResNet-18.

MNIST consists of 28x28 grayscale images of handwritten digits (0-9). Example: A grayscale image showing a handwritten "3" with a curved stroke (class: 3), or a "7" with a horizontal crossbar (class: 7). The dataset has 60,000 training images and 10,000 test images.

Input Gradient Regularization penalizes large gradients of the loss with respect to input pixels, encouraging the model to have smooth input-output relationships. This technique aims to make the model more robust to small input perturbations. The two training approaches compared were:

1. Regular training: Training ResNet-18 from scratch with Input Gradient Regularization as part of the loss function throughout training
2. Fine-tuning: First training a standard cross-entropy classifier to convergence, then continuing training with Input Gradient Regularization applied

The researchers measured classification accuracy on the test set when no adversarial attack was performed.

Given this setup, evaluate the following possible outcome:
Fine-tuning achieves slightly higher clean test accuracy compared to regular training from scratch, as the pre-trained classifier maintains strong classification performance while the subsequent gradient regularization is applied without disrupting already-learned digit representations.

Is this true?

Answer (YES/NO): YES